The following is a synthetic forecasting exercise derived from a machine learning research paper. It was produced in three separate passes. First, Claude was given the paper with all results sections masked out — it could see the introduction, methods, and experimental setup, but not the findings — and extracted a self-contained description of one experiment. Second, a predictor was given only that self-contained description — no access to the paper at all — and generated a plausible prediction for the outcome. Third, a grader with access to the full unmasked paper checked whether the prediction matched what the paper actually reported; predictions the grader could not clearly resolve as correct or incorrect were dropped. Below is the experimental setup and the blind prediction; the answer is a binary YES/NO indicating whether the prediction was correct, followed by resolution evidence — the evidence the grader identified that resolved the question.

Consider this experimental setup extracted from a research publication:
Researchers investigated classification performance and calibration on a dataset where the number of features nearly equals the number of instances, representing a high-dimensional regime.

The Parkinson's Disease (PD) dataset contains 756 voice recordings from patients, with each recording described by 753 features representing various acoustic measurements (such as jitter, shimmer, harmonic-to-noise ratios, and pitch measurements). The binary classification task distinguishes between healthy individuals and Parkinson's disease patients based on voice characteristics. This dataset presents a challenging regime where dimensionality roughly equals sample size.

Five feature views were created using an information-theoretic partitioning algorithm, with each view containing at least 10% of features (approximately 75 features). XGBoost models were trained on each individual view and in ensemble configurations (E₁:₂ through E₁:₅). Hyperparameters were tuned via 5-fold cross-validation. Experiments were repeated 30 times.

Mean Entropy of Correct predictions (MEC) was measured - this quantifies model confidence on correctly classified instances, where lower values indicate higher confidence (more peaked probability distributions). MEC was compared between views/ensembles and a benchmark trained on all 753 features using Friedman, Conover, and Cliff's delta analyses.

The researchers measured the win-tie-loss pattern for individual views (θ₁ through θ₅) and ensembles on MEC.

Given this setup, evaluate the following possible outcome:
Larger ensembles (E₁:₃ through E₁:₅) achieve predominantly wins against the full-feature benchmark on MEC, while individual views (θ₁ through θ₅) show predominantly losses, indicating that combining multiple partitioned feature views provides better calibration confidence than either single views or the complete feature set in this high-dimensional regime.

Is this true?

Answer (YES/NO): NO